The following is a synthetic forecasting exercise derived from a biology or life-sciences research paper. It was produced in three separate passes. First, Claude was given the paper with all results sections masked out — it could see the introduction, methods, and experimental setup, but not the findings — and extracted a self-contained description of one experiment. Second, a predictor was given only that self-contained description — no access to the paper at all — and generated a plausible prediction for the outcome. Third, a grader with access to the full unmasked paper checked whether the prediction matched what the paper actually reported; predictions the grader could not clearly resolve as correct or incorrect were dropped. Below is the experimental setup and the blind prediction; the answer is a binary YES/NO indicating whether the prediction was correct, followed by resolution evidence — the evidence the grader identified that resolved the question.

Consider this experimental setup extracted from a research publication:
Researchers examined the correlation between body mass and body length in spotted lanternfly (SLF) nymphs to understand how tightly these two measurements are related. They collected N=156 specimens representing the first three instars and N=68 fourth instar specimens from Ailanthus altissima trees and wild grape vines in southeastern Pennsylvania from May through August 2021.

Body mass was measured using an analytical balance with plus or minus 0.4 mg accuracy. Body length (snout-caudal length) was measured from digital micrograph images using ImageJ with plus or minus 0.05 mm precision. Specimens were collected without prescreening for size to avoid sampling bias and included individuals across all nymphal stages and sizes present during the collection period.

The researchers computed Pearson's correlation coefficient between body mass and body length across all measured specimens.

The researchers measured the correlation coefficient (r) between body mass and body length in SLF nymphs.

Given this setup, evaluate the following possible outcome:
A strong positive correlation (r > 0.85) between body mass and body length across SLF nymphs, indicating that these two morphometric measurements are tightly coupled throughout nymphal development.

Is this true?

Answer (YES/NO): YES